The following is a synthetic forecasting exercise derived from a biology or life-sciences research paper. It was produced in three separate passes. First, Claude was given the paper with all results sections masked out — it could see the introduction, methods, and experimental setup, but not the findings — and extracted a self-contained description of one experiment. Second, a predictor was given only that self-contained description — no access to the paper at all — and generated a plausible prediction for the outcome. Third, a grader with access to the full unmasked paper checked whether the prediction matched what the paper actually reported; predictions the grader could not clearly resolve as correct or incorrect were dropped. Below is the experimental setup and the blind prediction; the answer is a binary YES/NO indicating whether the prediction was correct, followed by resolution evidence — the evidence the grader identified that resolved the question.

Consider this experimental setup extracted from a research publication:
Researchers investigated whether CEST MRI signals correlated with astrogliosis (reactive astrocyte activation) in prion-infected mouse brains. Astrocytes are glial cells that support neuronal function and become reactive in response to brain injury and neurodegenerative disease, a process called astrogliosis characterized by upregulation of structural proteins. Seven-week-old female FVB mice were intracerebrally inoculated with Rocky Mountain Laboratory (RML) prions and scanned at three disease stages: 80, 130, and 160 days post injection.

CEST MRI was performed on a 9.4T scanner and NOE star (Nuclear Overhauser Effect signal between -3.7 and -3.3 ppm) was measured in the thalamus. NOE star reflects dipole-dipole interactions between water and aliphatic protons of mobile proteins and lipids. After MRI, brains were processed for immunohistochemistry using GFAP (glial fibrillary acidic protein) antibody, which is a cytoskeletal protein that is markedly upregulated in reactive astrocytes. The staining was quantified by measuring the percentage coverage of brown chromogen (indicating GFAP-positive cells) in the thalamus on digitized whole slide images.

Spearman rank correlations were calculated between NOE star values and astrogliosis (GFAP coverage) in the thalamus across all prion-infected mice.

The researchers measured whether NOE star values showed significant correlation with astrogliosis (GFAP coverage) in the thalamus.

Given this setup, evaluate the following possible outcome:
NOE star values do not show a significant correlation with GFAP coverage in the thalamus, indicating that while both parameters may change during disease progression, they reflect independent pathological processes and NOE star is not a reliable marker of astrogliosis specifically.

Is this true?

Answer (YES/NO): NO